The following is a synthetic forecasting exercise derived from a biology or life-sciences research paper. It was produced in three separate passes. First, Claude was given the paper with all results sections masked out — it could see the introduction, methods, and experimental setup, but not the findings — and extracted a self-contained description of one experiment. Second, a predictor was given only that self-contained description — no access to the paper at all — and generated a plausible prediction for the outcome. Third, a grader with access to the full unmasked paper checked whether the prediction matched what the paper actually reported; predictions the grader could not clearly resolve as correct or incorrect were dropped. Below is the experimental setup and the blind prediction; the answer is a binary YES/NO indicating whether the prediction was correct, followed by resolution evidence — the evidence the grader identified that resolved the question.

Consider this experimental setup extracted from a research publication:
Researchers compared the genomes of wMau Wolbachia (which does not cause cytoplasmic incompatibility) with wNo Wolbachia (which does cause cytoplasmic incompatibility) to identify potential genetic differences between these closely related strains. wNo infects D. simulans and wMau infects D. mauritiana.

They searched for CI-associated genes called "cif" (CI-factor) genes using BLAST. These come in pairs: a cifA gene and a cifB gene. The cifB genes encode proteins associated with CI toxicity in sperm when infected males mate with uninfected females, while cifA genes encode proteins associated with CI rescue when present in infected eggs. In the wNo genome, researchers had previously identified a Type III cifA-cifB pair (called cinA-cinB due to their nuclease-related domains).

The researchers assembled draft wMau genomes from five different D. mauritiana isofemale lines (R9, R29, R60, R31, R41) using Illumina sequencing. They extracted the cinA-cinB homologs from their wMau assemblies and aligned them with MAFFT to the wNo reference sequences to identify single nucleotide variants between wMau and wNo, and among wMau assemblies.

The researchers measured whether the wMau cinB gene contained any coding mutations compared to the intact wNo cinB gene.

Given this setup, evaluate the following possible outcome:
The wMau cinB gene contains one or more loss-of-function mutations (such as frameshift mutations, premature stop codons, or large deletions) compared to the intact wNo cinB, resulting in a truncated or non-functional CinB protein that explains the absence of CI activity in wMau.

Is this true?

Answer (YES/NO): YES